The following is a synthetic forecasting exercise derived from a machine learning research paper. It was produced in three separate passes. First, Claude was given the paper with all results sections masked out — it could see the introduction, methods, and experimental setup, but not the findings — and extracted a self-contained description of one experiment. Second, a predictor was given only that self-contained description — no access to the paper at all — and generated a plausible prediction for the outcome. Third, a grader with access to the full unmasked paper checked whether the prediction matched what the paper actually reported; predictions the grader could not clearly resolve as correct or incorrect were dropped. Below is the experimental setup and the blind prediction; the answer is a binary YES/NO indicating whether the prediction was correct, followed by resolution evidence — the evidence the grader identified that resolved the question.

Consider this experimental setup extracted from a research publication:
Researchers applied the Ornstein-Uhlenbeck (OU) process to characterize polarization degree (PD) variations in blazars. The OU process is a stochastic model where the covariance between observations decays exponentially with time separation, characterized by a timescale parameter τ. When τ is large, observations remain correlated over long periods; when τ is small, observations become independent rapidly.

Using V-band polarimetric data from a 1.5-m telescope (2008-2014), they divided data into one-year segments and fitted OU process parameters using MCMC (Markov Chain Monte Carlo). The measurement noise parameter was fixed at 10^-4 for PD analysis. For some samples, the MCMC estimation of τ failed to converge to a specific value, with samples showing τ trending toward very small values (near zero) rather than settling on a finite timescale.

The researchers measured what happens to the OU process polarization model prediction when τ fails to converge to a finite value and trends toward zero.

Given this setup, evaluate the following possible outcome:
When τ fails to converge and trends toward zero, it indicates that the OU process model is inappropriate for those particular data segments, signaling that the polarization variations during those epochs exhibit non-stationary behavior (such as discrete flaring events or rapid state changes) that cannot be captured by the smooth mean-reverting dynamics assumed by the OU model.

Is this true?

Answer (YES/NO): NO